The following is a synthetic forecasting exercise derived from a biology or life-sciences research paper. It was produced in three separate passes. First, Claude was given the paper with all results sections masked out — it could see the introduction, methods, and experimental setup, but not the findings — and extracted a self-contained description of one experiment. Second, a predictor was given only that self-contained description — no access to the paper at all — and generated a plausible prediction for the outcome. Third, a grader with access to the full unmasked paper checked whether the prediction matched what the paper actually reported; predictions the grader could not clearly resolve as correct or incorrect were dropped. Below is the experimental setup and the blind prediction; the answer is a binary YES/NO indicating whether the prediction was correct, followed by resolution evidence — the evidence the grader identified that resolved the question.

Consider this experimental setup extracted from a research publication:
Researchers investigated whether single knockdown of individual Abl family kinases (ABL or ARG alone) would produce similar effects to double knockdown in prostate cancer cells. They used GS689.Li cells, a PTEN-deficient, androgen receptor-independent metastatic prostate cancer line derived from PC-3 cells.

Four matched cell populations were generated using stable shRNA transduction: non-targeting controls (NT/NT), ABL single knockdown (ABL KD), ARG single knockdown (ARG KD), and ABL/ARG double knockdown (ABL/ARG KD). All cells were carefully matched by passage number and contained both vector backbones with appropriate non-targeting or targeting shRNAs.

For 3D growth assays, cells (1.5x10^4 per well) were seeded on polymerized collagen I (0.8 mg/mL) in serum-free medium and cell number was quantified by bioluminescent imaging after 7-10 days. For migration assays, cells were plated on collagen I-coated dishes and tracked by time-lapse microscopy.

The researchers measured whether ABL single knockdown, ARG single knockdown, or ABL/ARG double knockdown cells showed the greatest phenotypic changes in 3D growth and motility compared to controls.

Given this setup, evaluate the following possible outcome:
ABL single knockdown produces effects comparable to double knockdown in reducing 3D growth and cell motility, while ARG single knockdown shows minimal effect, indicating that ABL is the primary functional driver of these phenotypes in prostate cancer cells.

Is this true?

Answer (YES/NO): NO